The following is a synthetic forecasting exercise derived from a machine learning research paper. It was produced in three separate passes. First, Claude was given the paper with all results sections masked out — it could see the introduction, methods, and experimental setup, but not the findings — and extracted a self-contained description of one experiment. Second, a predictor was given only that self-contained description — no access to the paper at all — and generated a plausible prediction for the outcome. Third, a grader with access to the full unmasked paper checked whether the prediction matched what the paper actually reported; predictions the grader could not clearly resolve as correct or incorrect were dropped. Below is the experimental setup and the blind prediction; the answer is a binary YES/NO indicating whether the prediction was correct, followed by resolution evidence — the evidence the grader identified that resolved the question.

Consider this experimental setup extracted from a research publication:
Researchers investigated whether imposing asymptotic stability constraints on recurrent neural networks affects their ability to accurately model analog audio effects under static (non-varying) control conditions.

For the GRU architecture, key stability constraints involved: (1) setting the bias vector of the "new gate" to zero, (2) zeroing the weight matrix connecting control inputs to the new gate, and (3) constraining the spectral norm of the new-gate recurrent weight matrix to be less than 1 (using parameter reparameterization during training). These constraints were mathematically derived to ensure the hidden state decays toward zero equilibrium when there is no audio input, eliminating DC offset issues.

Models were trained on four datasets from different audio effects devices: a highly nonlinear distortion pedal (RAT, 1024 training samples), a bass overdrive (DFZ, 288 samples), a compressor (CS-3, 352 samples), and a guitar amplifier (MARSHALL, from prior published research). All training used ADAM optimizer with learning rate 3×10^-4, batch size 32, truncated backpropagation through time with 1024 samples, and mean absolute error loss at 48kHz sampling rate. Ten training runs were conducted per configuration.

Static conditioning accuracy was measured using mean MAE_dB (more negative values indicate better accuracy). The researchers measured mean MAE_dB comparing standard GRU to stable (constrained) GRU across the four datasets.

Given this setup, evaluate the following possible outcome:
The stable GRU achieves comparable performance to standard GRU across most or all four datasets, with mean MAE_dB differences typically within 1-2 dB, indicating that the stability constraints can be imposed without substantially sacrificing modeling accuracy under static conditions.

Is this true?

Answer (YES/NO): NO